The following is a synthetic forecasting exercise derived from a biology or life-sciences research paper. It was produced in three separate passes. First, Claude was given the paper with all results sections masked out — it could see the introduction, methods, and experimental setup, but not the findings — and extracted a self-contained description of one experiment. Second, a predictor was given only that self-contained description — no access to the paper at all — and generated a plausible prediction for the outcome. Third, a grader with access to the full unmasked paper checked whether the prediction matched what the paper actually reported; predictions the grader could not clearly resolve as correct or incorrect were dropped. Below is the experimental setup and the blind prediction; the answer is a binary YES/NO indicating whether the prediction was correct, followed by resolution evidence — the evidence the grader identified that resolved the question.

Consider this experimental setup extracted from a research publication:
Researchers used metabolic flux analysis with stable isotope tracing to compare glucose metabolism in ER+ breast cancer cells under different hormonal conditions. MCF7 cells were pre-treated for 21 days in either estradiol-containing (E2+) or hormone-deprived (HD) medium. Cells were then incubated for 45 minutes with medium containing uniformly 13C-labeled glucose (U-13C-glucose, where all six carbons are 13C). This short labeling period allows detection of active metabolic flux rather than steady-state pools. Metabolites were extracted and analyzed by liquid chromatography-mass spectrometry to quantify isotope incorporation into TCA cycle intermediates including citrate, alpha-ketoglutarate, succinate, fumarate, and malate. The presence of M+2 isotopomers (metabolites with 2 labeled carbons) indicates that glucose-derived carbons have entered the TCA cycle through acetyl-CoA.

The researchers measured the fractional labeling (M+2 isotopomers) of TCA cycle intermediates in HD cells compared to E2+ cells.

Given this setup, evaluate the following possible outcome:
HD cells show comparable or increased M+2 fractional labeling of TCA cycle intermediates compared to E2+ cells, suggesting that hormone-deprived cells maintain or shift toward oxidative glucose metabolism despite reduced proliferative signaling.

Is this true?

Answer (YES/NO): NO